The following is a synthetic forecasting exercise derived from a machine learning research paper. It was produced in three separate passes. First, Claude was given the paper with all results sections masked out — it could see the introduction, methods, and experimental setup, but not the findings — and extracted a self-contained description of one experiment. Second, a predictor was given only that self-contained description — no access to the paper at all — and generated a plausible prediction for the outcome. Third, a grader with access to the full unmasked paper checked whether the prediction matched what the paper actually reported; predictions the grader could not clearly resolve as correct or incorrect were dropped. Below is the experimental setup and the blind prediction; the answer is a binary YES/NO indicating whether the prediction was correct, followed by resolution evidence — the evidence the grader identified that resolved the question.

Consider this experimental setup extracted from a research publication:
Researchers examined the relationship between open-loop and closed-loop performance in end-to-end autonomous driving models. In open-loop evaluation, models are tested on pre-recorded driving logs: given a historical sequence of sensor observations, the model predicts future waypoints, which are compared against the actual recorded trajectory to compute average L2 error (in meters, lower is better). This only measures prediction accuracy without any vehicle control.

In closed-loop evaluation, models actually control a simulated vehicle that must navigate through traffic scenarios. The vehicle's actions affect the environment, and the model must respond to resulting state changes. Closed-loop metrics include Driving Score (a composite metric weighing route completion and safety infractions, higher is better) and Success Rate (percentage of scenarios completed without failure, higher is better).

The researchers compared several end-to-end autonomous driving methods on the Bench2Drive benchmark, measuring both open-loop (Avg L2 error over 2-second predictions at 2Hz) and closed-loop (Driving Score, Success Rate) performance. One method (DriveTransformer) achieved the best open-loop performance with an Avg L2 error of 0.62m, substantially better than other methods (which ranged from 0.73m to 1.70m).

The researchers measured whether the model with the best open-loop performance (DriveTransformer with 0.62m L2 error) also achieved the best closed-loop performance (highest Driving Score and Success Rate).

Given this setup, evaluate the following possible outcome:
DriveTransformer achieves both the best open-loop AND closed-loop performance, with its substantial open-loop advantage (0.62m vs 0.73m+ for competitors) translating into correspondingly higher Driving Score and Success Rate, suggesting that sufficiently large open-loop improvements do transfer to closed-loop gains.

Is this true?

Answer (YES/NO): NO